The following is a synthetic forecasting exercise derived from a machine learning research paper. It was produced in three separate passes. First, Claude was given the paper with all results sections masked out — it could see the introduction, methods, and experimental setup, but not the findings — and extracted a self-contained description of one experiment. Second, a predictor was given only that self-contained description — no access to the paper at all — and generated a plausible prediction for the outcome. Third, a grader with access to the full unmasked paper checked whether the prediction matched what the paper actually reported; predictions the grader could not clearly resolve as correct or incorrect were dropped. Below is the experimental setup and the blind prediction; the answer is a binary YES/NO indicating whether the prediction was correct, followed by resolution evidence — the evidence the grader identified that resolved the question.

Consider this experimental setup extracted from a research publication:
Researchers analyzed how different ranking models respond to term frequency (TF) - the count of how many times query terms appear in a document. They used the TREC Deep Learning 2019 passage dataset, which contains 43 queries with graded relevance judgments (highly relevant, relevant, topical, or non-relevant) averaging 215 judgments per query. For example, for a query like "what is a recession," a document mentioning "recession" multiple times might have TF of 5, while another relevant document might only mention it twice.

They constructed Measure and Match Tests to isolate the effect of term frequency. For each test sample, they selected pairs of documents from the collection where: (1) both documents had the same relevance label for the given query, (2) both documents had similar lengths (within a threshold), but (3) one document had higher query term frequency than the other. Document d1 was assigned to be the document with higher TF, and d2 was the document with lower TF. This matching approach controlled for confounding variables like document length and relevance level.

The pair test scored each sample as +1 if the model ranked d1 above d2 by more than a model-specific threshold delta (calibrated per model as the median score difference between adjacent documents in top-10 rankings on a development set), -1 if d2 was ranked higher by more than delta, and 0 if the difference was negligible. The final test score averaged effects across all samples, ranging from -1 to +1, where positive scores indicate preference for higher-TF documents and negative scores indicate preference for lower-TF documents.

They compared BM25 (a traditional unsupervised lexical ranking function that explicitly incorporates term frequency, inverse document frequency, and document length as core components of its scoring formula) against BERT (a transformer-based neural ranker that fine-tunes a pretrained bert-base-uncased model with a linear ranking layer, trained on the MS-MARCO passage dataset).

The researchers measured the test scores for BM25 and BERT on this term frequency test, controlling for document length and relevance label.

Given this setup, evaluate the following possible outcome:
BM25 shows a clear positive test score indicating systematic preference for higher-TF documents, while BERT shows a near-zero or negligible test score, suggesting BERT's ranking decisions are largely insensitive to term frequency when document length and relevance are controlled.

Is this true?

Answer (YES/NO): NO